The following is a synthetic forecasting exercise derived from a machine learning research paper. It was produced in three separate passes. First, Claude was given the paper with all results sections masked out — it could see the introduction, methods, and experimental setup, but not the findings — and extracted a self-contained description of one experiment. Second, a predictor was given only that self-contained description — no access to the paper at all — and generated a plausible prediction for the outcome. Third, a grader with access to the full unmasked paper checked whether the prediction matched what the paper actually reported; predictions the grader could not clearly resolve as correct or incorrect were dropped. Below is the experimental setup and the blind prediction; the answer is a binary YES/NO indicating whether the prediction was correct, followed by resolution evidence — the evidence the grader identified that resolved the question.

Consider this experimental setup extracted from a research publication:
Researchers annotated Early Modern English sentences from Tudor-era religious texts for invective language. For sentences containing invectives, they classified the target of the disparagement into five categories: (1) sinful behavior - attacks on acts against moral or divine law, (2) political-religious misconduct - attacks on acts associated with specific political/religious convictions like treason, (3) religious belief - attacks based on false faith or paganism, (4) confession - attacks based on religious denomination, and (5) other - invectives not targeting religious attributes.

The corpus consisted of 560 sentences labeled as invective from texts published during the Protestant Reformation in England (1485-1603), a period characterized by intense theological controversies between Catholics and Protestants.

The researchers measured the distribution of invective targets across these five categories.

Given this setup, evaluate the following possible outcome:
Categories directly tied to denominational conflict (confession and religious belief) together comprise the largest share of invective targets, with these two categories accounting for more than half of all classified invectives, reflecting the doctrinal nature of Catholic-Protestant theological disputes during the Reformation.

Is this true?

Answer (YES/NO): NO